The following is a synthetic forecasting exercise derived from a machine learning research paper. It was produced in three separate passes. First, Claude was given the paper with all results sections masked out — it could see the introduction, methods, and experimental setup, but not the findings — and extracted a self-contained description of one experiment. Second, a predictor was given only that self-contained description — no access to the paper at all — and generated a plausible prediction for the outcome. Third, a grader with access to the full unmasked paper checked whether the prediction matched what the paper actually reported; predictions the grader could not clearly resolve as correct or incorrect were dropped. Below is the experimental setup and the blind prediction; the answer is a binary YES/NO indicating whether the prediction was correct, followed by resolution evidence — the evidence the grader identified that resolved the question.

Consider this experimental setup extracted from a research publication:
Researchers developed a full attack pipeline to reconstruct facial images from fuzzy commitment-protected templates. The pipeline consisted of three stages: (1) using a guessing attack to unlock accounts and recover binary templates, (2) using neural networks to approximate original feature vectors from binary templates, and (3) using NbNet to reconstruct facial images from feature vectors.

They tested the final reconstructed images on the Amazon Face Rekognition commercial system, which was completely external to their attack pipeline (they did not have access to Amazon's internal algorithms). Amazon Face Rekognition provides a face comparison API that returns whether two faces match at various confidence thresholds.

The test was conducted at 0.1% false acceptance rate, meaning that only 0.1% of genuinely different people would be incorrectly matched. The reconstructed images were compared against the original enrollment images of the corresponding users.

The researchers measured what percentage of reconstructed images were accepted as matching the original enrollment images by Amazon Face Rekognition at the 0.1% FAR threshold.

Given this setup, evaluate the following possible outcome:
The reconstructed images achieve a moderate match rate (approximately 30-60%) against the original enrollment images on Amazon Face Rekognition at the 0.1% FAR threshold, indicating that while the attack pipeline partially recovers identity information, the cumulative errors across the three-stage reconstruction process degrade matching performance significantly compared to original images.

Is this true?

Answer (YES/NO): NO